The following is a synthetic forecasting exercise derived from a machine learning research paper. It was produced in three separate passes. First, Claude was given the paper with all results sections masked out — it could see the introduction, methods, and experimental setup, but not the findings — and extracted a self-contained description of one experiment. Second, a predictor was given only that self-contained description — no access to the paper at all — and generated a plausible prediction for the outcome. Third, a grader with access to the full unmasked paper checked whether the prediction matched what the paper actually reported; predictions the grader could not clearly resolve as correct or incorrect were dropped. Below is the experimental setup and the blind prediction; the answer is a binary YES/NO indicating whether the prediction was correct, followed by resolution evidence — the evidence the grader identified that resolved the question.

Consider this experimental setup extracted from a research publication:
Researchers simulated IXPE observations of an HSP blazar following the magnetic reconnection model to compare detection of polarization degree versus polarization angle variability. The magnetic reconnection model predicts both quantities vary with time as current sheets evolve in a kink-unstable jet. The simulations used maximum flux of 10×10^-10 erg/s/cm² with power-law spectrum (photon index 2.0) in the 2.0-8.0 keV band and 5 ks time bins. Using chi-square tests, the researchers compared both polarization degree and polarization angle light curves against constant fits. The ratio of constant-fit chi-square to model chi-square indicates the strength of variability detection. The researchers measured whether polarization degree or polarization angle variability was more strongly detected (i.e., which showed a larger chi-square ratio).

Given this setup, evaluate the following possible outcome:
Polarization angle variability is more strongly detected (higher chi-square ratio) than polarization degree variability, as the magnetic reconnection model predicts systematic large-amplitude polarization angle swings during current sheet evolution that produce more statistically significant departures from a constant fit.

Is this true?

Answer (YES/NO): YES